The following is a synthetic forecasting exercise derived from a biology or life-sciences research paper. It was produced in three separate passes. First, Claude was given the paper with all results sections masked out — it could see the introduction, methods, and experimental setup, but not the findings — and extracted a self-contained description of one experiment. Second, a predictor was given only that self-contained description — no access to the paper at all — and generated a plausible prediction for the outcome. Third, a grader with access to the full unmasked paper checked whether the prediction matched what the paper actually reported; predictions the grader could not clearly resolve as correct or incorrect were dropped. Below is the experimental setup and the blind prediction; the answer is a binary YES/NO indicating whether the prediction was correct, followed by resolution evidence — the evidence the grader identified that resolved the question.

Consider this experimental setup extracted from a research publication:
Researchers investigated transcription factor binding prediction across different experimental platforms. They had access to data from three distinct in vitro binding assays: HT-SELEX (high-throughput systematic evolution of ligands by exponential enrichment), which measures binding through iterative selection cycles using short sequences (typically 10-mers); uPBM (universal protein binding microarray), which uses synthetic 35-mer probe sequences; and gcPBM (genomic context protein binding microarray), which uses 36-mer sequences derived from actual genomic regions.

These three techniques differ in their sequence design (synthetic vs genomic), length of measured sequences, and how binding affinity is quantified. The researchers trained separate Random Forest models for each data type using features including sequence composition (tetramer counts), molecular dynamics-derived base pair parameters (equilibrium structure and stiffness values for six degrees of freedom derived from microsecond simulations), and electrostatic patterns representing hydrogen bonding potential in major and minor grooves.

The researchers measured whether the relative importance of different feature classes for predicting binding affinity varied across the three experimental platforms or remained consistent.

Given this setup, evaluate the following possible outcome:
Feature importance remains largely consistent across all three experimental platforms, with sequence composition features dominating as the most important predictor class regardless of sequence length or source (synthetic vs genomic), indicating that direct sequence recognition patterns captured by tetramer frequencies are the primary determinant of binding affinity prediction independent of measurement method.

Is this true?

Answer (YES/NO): NO